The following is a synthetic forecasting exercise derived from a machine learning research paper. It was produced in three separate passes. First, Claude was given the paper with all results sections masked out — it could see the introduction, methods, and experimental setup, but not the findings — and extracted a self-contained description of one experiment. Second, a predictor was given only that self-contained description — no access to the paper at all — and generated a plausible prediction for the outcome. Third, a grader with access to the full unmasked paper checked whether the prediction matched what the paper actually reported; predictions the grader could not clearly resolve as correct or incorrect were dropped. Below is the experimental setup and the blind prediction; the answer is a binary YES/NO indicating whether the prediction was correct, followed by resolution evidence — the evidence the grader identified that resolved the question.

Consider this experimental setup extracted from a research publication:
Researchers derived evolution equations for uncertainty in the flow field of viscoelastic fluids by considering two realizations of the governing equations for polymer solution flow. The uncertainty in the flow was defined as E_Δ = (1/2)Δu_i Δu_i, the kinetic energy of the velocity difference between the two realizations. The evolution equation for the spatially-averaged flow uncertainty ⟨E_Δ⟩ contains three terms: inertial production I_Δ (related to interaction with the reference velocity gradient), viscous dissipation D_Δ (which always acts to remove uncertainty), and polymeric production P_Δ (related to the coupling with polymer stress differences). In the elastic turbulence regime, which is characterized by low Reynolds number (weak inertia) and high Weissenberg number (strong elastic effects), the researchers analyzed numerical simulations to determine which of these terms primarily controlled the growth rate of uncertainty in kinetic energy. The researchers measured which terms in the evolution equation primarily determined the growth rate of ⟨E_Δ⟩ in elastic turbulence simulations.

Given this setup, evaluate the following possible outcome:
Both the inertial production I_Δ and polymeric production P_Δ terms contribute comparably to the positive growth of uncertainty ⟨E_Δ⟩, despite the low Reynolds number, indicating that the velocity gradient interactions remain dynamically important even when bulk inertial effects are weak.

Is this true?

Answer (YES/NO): NO